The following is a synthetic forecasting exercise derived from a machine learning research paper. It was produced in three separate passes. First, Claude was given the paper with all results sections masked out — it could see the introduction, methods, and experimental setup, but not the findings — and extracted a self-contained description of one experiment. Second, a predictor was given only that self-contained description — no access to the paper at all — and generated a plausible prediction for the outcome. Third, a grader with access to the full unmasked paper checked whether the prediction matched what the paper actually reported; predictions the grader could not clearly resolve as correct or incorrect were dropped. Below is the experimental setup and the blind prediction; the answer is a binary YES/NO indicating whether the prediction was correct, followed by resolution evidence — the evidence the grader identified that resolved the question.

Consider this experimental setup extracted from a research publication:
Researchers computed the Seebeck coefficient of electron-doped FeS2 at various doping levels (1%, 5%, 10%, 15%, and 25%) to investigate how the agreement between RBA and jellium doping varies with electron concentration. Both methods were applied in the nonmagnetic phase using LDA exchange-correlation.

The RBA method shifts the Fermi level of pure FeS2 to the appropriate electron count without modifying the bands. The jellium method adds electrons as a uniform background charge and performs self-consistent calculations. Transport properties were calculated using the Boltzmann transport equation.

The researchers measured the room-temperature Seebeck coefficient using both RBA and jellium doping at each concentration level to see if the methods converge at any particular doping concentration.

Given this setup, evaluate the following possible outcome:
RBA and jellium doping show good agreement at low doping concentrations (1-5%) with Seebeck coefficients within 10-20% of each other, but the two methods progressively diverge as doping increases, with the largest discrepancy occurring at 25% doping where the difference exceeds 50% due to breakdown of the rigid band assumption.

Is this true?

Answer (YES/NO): NO